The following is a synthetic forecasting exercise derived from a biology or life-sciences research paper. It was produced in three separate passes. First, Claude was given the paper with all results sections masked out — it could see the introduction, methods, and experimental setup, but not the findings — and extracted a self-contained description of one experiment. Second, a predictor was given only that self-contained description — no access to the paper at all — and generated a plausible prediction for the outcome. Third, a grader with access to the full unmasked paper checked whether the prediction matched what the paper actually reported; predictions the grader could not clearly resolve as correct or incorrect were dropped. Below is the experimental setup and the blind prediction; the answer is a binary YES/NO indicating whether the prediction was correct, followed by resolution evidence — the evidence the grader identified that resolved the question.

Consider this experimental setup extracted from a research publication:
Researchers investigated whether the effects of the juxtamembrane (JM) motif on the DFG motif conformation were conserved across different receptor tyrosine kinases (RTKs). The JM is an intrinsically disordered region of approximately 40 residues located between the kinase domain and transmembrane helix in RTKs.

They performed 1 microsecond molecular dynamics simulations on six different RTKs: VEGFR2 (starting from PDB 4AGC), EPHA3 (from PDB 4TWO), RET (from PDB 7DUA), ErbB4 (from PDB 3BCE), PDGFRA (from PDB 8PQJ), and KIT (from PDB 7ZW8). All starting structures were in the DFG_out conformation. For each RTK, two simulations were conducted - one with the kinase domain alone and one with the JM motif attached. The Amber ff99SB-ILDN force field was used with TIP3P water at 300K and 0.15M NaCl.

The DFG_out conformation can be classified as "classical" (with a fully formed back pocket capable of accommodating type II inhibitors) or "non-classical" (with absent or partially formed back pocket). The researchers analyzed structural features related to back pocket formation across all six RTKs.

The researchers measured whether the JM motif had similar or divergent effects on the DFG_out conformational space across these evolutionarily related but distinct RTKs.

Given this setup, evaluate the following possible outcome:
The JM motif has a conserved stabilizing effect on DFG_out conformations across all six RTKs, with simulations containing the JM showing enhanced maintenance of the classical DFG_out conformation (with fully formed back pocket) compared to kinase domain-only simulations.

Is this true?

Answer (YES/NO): NO